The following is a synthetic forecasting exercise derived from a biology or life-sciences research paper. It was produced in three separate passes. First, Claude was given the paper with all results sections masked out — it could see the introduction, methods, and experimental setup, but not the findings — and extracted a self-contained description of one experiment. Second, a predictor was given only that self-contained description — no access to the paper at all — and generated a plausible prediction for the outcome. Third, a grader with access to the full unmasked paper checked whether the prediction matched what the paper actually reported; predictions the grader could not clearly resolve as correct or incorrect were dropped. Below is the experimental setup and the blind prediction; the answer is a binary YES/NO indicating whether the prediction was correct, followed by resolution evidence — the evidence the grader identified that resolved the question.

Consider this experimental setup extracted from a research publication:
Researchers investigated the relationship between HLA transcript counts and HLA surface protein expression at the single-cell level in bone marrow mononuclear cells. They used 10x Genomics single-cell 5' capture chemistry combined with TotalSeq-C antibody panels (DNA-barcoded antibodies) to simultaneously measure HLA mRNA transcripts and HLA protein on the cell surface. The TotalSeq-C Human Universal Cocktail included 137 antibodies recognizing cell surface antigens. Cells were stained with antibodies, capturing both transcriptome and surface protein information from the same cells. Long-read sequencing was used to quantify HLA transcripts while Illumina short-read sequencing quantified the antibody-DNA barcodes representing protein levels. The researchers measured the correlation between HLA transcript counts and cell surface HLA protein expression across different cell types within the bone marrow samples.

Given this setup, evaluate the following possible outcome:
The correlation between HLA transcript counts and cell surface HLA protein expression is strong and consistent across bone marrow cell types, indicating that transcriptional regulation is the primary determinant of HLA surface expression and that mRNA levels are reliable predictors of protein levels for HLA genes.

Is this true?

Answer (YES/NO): NO